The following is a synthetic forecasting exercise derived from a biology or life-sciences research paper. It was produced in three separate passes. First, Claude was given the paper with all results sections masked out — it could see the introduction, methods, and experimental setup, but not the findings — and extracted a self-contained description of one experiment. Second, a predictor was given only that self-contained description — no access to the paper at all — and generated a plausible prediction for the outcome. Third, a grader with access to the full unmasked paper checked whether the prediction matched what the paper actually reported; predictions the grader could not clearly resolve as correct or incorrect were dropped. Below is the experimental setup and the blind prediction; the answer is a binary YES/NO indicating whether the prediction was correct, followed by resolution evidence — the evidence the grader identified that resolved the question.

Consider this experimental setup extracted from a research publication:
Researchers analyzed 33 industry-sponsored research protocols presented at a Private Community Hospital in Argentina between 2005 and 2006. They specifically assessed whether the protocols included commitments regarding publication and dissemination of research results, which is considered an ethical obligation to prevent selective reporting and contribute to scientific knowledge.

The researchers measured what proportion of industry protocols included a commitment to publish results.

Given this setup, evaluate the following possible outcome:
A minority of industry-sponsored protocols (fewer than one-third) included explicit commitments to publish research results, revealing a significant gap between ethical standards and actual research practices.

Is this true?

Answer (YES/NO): NO